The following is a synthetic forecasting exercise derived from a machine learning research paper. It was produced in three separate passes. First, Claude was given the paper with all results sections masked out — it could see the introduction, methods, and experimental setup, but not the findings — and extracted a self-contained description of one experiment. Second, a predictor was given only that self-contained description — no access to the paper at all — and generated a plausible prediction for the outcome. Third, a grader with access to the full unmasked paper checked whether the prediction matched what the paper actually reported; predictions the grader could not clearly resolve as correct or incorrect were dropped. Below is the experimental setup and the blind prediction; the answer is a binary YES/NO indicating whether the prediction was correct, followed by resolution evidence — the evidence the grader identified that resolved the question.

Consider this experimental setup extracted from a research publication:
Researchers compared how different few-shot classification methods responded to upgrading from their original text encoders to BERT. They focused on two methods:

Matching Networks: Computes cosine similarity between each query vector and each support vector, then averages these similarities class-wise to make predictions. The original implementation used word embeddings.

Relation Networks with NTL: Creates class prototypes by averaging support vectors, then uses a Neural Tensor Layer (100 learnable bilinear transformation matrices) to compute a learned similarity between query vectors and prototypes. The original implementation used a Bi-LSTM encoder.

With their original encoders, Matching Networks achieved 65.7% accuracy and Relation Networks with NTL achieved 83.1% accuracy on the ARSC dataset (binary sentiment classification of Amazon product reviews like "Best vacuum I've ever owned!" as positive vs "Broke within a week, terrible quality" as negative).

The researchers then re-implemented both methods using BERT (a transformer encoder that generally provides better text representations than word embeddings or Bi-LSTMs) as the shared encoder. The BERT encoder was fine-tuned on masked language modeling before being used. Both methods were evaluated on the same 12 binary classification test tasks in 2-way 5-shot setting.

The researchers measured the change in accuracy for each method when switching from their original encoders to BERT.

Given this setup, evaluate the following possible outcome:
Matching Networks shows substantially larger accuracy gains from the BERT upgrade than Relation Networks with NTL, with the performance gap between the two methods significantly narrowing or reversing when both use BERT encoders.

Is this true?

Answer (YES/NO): YES